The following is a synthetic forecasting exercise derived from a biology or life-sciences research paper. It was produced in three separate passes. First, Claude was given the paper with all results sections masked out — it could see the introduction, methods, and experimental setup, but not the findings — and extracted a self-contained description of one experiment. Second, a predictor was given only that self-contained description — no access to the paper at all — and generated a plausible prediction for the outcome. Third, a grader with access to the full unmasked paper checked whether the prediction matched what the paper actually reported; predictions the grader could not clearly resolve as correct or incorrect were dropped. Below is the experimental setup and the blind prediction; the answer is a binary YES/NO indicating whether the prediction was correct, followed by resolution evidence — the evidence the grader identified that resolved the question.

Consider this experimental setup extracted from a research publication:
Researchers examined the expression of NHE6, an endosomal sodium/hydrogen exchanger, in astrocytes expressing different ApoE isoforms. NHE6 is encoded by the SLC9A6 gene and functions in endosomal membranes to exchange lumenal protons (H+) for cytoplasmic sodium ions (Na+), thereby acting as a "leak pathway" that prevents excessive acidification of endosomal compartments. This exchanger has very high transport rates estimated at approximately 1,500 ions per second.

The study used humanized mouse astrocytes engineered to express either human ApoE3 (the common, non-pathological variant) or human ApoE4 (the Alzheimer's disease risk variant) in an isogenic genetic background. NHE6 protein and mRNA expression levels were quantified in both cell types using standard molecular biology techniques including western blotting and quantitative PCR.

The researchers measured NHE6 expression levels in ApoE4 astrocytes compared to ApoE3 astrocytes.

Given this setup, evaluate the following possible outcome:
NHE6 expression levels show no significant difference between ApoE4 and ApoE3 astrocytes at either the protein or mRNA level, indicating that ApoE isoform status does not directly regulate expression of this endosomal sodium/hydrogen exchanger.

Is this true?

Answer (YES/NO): NO